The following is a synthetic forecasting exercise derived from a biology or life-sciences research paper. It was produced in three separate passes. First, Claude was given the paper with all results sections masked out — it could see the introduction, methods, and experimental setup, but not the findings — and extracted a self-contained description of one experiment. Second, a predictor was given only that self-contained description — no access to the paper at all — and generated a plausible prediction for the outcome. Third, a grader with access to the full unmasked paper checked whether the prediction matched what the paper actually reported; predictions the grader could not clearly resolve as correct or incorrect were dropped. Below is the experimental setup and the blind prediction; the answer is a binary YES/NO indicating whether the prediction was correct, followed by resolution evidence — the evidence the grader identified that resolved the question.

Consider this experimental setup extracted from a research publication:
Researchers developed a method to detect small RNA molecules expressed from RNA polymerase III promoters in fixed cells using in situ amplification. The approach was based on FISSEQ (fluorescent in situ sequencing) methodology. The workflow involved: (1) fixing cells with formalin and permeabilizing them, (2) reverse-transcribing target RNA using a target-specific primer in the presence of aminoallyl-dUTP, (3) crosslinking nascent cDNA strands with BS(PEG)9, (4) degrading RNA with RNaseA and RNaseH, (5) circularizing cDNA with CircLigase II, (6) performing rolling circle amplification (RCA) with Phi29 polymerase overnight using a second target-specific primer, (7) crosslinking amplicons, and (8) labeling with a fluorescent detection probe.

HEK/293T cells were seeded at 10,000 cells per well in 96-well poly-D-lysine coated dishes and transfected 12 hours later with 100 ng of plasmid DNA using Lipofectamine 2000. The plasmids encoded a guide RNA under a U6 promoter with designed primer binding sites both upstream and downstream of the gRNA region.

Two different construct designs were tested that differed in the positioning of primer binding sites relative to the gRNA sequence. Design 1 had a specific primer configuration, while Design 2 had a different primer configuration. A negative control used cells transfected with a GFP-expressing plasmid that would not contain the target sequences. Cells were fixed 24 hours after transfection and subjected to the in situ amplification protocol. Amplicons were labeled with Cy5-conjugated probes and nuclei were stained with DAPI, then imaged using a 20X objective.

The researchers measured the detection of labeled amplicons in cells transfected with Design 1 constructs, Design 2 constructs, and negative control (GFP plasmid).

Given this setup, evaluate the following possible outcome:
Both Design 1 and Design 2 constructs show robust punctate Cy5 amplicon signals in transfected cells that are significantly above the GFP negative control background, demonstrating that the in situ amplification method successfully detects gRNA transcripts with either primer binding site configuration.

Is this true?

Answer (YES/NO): NO